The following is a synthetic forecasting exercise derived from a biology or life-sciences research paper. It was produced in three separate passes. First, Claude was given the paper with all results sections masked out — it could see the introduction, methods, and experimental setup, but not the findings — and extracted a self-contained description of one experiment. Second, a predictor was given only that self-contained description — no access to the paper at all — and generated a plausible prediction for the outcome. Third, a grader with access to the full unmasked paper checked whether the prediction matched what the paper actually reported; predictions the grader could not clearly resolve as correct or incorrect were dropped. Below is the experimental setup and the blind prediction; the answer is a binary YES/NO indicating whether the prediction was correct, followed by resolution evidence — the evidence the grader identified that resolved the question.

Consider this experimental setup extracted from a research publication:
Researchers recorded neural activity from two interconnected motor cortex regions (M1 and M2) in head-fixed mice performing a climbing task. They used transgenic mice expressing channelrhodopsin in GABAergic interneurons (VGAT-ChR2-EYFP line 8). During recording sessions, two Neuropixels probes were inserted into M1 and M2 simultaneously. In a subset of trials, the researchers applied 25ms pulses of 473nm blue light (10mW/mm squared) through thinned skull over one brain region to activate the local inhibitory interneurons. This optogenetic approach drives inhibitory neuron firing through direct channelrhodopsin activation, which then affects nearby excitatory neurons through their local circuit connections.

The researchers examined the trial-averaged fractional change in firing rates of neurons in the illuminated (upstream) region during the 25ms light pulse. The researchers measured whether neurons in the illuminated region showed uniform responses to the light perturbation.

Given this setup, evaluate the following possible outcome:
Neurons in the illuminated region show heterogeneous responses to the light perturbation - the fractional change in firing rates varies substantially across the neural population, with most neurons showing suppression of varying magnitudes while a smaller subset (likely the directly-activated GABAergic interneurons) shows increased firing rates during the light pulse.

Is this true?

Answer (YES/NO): YES